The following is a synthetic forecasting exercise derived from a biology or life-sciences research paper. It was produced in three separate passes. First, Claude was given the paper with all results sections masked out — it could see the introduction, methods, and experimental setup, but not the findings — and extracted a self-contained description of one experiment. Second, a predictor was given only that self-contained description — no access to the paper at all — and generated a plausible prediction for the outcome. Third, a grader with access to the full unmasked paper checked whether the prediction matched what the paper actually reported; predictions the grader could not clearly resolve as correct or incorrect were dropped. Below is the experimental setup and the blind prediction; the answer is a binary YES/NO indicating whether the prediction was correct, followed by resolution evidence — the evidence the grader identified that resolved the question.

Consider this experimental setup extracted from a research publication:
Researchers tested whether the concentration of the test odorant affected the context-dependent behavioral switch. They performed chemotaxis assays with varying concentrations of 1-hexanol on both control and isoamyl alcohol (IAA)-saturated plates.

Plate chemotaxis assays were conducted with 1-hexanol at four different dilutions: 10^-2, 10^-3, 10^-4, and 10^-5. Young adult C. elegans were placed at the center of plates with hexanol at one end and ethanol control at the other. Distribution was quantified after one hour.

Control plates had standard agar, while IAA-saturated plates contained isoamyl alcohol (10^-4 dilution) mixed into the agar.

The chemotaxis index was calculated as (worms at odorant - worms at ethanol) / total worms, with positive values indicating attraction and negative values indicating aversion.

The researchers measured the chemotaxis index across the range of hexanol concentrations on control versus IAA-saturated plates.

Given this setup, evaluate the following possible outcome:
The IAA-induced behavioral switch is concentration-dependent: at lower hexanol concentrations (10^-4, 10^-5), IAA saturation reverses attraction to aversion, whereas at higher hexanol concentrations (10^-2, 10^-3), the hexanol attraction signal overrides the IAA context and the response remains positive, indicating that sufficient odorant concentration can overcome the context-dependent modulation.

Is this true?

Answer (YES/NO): NO